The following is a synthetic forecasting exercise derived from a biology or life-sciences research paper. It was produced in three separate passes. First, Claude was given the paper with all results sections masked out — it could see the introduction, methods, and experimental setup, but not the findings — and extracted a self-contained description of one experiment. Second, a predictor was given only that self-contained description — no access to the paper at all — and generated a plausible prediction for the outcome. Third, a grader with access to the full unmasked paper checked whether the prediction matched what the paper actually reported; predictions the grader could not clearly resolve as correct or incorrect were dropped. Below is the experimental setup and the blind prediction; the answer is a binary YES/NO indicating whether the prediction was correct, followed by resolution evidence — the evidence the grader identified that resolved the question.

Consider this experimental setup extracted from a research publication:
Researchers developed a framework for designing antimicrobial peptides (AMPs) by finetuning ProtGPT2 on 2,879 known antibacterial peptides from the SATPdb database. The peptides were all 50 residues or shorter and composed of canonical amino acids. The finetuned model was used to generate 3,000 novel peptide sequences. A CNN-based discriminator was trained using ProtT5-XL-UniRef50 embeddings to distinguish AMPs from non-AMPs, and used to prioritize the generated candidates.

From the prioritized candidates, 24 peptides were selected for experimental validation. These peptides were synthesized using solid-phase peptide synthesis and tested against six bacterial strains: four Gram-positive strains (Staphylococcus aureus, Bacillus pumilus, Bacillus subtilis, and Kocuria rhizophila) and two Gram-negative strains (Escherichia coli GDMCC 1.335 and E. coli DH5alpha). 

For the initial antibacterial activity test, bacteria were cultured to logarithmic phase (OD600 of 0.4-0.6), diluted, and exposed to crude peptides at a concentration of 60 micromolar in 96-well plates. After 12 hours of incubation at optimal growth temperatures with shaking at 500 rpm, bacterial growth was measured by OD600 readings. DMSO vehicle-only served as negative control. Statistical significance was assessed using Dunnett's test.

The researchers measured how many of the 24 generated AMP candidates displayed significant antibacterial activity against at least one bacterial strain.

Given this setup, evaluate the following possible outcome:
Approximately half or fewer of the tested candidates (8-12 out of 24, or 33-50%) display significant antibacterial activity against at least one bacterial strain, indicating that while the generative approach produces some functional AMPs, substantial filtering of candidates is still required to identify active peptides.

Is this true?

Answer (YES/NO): NO